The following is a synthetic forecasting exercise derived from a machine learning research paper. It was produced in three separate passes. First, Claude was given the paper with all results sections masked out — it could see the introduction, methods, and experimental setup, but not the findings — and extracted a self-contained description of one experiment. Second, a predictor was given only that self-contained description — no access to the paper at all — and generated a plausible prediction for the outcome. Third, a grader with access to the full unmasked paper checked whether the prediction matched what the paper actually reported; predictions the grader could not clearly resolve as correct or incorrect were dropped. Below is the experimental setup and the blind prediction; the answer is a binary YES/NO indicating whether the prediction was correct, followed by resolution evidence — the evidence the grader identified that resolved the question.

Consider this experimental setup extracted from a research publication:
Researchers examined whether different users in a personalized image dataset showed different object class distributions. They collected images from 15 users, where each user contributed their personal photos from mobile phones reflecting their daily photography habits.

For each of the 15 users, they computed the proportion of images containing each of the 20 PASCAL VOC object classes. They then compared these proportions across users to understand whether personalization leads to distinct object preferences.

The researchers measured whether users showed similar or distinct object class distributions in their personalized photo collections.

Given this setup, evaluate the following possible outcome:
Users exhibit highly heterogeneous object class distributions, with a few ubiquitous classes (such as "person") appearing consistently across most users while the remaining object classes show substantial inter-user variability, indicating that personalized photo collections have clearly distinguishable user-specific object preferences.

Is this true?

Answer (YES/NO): YES